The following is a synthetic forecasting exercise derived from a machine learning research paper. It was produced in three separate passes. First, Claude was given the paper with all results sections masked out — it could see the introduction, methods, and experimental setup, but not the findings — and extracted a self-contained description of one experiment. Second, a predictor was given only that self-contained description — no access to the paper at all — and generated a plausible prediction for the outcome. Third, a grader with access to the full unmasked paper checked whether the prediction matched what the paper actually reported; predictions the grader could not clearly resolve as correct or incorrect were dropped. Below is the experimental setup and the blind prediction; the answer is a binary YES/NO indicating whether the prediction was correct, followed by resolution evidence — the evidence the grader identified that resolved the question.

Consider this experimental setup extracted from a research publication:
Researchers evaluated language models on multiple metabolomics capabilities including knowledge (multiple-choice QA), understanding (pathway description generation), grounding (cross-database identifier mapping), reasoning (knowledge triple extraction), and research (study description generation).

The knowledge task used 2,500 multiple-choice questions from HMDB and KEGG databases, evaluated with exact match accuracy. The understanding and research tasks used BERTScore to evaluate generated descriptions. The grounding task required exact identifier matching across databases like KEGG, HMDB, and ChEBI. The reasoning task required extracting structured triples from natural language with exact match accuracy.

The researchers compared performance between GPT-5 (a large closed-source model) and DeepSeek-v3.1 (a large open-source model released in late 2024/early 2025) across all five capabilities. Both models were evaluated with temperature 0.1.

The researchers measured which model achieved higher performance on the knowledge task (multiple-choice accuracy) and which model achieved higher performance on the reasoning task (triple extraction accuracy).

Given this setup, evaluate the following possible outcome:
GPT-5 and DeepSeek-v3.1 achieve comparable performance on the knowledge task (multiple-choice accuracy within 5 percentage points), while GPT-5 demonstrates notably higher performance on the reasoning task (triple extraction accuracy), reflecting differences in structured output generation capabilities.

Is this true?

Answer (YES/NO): NO